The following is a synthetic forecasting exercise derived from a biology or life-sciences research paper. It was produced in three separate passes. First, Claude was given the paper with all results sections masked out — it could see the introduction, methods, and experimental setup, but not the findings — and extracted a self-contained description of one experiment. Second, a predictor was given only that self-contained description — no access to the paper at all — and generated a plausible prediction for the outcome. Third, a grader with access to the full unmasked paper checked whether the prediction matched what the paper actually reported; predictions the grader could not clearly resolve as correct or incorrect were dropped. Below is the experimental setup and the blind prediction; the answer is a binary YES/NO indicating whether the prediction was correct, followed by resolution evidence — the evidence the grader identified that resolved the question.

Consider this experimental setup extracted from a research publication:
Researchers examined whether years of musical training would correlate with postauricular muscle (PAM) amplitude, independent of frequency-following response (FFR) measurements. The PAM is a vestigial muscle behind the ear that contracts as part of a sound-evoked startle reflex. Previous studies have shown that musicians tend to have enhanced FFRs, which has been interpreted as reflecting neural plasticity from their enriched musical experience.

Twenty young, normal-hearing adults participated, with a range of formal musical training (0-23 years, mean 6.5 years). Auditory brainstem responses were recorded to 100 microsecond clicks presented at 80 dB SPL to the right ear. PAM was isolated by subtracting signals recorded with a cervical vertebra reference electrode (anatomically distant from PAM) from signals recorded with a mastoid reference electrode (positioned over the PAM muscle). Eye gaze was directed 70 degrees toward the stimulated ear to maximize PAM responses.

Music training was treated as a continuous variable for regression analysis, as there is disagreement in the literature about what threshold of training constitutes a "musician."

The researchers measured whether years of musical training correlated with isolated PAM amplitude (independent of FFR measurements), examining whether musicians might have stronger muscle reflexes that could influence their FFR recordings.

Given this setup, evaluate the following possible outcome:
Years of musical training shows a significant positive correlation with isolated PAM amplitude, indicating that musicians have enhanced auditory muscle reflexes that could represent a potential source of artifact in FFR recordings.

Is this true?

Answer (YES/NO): YES